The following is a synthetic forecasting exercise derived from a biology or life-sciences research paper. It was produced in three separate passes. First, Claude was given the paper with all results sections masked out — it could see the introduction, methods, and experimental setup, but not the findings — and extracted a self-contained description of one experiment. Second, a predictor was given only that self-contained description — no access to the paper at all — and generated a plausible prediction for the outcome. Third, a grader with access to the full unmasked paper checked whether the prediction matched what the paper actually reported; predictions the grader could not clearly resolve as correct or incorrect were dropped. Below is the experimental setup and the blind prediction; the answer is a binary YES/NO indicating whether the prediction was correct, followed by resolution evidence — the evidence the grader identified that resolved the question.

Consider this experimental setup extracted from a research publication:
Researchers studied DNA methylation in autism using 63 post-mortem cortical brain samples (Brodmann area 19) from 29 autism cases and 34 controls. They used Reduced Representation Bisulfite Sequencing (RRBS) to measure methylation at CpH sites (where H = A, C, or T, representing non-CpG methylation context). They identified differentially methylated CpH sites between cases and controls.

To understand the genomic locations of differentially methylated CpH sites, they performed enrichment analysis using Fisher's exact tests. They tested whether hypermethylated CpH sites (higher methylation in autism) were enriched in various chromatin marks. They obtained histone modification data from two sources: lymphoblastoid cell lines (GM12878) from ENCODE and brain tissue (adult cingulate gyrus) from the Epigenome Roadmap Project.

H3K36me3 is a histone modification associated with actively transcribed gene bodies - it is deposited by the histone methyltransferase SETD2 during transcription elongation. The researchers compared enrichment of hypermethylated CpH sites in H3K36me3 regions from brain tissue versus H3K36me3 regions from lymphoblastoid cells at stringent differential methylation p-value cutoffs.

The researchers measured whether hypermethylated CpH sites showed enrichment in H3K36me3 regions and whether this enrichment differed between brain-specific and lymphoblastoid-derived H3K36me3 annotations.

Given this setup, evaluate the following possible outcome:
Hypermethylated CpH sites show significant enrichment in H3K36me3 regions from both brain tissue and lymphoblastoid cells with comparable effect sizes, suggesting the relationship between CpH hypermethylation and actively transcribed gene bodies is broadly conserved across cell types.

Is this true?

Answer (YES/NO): NO